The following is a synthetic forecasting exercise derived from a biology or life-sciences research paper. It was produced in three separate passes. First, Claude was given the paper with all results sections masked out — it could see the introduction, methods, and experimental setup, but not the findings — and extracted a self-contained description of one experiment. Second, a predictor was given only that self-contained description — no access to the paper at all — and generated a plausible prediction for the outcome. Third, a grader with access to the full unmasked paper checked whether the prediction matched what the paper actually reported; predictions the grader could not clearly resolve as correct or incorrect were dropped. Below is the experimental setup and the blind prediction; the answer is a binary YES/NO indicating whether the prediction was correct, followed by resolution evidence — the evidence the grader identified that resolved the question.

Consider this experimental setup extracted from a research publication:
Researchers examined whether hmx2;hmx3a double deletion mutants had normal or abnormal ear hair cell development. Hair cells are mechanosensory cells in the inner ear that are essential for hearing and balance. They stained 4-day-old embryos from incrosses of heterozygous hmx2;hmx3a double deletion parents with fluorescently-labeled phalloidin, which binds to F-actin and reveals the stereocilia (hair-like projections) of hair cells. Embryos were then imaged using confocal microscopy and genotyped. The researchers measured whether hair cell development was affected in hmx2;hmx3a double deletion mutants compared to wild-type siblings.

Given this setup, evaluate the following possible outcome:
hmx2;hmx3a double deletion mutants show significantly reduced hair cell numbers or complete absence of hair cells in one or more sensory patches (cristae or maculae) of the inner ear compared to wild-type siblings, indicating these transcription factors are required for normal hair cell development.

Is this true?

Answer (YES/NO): NO